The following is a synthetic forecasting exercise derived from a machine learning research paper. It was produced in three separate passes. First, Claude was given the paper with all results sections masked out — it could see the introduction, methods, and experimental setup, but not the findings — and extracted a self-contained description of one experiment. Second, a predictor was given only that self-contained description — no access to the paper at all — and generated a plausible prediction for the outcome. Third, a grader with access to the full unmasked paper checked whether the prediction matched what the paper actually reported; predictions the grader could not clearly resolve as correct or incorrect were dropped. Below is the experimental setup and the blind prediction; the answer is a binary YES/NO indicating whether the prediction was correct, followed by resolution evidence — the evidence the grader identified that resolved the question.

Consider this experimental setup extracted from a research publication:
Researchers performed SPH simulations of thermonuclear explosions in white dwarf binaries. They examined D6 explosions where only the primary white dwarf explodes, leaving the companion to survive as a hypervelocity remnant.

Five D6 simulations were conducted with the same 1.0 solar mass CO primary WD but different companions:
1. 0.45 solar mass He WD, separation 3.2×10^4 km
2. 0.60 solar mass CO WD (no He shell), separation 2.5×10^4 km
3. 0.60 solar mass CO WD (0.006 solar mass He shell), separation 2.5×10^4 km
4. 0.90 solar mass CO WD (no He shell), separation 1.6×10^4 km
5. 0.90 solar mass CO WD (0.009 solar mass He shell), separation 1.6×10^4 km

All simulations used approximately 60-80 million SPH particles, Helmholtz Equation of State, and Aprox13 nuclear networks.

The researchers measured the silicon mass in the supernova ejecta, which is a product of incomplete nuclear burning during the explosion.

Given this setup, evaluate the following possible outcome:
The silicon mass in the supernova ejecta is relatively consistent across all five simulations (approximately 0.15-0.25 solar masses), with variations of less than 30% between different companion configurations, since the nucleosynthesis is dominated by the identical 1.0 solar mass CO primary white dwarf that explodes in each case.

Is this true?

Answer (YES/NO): NO